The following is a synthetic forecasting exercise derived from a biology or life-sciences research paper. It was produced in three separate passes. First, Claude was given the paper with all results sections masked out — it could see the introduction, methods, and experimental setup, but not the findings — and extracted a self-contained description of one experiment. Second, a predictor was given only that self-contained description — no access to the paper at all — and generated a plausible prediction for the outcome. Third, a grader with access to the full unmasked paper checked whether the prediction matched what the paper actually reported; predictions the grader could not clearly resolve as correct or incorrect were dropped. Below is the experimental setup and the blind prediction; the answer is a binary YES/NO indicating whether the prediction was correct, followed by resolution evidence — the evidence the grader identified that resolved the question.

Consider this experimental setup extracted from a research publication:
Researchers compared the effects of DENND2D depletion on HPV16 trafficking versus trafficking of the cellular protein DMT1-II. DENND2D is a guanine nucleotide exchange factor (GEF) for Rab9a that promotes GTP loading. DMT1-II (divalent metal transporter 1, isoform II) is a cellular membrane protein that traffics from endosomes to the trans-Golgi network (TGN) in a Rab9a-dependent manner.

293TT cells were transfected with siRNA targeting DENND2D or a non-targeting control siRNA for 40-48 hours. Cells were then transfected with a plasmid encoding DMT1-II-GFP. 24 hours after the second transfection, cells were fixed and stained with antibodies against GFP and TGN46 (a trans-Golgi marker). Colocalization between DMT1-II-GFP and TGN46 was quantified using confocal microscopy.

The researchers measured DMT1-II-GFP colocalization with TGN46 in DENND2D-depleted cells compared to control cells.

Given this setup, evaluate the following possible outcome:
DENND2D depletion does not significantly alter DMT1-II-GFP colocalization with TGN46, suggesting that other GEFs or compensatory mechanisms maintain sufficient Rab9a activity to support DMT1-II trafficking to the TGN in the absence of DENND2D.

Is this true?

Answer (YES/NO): NO